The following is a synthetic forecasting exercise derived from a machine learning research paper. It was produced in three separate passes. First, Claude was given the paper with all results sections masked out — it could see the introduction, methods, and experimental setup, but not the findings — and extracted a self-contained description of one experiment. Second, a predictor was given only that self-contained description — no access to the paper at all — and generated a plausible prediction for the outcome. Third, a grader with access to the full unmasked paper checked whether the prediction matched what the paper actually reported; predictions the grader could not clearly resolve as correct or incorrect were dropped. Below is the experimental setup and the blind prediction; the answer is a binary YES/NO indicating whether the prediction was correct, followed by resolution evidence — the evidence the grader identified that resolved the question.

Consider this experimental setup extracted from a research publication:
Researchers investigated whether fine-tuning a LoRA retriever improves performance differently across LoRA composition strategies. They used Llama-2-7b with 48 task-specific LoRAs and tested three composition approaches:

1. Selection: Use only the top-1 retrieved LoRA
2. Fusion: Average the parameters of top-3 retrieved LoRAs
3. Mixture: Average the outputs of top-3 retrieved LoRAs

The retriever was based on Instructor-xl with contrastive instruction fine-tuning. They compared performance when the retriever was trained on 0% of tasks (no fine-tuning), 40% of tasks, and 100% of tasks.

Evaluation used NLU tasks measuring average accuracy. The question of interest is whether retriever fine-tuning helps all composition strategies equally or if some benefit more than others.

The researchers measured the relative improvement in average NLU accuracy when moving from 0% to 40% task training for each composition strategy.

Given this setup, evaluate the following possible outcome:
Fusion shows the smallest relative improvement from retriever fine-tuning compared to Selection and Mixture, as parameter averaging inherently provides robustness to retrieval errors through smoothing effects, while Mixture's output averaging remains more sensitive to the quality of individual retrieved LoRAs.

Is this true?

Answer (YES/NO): YES